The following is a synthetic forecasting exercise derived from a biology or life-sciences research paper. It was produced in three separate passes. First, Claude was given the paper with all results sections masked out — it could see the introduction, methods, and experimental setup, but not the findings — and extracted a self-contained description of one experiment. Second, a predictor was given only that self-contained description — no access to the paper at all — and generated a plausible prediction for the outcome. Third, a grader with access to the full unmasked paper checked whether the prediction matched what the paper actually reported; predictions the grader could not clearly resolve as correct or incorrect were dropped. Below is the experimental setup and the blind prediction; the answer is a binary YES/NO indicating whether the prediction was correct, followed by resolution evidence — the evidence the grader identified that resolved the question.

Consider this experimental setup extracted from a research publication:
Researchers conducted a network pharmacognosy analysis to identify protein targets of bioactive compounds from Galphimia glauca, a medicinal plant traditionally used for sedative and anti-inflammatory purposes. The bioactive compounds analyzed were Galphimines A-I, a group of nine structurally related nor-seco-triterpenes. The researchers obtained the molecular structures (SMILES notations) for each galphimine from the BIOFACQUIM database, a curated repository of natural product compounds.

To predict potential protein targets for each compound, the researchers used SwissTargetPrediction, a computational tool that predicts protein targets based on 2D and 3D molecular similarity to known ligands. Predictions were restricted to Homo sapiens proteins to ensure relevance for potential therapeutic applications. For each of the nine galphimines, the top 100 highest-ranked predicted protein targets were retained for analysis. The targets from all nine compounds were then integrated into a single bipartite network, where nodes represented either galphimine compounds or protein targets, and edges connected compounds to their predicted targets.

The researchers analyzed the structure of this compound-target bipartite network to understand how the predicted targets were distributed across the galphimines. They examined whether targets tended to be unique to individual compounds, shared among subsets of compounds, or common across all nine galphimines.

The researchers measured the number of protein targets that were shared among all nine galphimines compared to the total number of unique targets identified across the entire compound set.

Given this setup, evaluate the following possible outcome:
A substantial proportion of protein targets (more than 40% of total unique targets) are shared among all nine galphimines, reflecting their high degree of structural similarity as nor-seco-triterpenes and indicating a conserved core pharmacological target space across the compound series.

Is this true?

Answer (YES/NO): NO